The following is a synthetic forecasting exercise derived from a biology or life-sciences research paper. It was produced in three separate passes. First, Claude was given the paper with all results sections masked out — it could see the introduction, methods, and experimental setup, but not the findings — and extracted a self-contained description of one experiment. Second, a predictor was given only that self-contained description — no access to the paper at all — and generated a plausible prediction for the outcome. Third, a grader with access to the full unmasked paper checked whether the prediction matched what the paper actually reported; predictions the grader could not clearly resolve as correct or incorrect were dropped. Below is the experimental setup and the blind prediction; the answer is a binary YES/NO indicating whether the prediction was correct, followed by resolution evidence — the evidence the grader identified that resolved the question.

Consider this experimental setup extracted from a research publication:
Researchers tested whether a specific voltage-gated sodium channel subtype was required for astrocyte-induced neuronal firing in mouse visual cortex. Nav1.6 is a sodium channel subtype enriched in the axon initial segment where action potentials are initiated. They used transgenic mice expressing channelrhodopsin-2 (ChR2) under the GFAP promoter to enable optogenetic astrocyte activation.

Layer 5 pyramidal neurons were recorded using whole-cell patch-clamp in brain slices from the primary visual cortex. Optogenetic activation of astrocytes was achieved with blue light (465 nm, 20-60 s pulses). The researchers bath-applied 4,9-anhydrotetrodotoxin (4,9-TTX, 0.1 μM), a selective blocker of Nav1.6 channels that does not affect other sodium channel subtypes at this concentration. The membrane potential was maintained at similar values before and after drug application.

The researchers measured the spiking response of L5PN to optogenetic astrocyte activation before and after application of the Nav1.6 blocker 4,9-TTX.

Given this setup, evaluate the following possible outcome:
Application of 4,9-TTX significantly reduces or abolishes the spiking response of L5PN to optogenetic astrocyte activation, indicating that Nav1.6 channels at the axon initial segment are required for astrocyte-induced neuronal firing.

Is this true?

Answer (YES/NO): YES